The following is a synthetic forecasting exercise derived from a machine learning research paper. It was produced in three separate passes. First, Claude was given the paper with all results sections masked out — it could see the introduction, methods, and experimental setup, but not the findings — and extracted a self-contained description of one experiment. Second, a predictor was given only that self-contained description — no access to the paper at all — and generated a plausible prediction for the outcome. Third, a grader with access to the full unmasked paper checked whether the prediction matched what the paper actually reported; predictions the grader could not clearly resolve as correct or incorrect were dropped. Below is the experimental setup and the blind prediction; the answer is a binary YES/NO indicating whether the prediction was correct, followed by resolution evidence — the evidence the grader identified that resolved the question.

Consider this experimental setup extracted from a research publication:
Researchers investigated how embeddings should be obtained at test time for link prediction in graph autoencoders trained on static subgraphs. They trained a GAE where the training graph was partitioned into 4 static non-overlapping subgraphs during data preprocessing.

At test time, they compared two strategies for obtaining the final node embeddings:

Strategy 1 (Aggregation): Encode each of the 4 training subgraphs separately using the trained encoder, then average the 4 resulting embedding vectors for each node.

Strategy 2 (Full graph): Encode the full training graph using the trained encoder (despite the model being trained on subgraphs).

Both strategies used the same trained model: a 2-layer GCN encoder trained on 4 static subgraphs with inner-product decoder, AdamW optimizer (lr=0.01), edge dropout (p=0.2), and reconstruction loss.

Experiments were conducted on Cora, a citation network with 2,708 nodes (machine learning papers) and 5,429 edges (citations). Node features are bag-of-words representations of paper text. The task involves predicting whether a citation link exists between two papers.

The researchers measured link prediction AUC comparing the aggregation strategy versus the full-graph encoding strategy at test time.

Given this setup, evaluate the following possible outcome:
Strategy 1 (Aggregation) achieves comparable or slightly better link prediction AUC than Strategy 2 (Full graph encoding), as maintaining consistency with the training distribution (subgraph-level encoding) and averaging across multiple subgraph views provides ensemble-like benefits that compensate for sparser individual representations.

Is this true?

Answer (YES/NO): NO